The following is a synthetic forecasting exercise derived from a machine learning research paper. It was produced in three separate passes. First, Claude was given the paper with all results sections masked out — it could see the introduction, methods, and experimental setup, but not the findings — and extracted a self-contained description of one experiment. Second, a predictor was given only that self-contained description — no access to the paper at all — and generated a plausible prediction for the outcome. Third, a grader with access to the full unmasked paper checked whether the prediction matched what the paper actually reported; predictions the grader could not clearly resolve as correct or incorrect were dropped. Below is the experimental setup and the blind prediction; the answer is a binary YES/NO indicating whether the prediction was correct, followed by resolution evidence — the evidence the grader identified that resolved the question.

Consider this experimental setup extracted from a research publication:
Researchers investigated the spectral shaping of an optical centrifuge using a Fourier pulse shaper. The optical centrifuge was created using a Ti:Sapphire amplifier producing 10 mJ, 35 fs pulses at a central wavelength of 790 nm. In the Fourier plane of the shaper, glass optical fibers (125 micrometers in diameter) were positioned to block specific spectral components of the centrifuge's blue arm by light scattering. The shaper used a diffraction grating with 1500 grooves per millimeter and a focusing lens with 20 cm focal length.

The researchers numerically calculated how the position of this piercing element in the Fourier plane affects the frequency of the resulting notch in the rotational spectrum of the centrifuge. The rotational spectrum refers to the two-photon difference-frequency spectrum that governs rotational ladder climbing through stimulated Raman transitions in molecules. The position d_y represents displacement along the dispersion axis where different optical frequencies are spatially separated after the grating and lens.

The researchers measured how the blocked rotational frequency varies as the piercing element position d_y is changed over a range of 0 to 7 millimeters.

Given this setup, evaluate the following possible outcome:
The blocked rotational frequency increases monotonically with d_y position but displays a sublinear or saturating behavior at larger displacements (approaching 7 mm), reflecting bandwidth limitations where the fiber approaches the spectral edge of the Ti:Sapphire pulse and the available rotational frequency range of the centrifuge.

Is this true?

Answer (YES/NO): NO